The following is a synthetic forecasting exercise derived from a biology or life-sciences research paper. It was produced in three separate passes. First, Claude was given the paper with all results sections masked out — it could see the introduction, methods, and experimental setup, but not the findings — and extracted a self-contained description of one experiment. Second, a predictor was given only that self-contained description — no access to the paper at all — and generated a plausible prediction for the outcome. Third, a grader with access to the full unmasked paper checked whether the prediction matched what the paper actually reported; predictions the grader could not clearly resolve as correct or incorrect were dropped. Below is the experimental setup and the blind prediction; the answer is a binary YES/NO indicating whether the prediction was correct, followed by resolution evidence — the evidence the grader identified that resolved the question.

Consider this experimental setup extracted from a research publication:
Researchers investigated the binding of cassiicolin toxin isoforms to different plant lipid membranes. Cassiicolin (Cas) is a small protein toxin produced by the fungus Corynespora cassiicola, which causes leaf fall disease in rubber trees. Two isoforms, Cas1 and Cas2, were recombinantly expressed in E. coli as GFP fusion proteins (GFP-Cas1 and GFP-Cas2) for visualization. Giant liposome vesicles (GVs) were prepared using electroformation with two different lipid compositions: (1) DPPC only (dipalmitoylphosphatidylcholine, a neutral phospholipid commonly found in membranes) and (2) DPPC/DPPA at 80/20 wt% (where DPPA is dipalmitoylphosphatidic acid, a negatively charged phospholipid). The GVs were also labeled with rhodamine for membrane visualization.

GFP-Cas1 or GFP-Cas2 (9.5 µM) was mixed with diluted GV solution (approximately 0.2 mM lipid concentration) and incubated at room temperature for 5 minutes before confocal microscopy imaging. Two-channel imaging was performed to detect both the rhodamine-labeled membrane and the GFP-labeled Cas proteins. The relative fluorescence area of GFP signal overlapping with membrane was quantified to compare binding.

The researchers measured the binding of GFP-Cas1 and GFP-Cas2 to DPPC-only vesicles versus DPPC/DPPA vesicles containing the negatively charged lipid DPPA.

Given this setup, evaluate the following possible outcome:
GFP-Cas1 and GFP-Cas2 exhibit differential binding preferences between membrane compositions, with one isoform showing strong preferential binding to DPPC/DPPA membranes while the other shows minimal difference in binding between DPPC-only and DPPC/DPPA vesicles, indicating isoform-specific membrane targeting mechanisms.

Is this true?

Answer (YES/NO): NO